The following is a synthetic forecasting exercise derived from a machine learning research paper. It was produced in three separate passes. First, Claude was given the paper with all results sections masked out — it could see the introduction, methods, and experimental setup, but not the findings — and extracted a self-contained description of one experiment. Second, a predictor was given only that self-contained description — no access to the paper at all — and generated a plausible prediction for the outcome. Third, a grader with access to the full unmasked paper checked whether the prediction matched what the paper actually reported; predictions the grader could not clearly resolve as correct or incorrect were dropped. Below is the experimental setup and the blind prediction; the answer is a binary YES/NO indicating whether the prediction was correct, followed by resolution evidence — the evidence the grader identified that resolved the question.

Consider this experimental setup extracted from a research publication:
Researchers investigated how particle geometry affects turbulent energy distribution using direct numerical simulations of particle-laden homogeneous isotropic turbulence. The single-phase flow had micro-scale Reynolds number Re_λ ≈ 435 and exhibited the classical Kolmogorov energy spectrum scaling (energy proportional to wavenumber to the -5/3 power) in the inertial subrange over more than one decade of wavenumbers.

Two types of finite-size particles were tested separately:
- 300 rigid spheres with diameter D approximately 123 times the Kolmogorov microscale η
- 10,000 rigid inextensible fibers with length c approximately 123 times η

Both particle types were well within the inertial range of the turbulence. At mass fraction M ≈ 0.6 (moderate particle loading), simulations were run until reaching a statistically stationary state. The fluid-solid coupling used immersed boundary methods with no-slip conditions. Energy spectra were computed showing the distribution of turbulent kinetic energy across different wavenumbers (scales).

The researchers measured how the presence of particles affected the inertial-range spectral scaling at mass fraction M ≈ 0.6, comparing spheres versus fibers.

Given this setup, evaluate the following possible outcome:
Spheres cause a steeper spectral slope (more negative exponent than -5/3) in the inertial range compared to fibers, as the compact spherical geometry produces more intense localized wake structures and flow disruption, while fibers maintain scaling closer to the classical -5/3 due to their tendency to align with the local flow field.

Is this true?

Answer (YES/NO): NO